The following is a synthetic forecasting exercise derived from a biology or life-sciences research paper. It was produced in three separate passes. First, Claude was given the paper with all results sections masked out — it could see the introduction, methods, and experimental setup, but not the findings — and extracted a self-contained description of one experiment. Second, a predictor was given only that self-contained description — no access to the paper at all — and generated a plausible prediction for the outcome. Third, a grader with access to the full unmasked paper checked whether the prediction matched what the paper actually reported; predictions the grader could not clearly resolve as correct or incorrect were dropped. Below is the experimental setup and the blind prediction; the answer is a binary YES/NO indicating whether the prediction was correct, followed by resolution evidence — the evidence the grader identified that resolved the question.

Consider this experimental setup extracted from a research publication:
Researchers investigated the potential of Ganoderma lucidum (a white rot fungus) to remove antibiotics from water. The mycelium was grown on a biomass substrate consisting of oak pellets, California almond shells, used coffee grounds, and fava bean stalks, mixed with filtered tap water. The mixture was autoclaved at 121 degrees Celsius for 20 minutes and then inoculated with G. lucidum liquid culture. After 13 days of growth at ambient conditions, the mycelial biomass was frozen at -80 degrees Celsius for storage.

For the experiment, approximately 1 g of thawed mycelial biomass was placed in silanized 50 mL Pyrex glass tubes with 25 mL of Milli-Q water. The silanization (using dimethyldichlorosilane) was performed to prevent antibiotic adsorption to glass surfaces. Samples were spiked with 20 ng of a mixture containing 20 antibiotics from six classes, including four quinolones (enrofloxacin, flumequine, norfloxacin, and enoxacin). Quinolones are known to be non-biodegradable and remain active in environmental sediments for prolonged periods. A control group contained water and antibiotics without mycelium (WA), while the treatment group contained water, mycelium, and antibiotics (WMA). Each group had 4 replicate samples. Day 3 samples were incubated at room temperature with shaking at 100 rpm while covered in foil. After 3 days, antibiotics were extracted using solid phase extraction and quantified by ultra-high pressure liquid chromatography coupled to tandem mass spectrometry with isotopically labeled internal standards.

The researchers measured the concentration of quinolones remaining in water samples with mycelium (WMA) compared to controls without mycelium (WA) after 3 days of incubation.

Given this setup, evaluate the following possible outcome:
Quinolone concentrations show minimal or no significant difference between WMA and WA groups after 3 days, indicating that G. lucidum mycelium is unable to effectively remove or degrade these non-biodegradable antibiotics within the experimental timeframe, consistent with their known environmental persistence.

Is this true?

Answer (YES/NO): NO